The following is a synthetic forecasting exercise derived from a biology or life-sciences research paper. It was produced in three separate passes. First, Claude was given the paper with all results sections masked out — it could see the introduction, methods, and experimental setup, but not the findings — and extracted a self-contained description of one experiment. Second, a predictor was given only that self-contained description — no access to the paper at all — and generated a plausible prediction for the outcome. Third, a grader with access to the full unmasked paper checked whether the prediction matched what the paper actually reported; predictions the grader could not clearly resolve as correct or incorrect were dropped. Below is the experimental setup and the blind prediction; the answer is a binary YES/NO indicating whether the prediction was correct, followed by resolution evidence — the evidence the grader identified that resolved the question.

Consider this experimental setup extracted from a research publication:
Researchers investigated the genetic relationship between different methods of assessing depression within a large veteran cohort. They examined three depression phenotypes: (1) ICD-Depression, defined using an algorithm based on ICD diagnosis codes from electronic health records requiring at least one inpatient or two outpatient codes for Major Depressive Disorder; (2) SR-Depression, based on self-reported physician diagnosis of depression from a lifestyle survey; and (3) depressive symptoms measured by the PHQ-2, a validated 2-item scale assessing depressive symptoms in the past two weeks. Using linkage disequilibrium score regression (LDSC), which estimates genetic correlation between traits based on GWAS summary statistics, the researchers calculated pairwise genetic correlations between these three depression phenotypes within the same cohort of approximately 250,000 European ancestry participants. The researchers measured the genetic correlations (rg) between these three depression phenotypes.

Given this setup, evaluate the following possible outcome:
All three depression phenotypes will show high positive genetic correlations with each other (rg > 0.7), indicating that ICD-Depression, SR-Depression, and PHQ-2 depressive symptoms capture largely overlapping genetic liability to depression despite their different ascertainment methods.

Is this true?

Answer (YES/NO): YES